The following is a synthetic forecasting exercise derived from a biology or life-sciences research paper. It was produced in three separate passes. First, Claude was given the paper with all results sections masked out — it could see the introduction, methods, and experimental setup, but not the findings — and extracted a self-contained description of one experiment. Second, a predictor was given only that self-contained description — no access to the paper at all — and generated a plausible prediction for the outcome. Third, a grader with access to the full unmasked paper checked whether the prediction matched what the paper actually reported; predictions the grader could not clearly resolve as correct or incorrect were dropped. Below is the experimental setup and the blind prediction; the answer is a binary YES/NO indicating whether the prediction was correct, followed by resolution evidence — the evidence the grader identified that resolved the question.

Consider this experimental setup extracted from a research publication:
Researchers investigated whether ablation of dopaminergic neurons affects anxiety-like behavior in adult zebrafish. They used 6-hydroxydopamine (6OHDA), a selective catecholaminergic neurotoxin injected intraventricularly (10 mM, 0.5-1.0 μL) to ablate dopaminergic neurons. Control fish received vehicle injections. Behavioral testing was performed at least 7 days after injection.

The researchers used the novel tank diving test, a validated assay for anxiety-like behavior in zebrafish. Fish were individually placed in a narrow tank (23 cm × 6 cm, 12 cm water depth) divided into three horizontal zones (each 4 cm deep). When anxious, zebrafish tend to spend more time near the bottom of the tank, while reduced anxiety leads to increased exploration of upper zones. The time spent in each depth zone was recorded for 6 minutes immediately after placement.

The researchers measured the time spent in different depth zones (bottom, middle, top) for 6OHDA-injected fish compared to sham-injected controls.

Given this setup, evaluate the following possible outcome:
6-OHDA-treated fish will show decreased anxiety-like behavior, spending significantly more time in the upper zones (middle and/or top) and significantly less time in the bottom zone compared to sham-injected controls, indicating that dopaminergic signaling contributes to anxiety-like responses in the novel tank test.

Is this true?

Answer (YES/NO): NO